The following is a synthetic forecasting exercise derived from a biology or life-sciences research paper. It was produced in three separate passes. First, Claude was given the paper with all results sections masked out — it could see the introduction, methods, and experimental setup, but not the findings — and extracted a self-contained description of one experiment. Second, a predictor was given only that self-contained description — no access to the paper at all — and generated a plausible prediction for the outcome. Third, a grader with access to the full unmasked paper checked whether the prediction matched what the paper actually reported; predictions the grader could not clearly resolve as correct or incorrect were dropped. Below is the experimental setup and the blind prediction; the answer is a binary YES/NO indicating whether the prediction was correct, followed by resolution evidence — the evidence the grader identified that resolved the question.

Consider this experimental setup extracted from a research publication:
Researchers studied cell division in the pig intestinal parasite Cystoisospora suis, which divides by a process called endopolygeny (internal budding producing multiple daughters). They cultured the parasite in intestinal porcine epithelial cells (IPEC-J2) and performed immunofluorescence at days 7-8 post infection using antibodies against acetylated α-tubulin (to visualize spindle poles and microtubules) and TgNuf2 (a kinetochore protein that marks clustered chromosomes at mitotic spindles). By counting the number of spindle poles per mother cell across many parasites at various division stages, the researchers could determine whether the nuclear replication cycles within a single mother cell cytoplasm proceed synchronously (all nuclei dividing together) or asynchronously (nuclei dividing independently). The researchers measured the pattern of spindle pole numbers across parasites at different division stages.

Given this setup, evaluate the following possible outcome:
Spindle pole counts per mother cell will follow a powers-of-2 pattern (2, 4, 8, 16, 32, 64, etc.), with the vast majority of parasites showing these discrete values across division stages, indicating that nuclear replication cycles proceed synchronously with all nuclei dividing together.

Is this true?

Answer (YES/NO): NO